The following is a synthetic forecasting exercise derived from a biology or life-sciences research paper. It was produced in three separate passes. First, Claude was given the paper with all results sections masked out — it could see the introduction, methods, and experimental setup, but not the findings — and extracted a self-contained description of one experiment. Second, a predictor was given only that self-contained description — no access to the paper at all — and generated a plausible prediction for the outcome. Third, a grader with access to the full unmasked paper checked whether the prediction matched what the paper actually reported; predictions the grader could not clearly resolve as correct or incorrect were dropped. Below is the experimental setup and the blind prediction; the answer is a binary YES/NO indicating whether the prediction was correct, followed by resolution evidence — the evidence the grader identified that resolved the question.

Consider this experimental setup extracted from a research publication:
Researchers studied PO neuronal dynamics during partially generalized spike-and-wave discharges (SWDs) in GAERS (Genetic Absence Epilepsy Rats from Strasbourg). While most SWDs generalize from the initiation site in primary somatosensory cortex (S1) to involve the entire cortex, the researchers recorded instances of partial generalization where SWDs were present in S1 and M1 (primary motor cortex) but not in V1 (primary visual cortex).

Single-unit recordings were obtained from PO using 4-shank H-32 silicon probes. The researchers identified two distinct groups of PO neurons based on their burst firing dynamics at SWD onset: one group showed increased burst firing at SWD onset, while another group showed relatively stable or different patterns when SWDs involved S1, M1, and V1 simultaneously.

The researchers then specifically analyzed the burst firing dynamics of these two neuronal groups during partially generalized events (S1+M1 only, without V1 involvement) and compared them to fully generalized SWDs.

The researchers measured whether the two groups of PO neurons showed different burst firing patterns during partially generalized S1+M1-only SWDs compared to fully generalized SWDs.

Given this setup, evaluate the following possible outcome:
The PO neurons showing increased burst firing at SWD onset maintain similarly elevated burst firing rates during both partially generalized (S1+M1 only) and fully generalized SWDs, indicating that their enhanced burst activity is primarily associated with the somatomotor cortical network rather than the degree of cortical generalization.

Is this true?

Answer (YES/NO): NO